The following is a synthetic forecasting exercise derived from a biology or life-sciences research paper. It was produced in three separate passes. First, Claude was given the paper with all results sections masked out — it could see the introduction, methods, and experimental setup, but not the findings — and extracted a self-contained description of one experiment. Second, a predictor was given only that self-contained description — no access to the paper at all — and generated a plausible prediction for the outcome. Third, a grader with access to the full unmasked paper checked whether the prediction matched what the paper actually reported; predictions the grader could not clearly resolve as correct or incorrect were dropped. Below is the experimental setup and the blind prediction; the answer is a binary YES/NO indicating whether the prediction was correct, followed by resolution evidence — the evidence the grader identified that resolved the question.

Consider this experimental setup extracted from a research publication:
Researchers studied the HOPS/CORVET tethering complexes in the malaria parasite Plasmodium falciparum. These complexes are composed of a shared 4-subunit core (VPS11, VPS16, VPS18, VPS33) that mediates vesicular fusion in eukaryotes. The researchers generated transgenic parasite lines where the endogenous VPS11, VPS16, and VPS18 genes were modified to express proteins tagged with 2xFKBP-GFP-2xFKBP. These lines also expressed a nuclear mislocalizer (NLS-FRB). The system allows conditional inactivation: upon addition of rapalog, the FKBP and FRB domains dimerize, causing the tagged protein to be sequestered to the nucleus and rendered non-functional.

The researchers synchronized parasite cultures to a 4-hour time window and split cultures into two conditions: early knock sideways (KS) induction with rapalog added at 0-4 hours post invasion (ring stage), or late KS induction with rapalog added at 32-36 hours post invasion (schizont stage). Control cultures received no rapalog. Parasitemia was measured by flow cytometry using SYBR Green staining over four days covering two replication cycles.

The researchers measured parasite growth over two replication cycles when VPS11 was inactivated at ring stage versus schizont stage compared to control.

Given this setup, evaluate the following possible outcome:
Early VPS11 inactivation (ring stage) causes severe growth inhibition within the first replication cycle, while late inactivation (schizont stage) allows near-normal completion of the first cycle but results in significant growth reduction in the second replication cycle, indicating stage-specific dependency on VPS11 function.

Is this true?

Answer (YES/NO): YES